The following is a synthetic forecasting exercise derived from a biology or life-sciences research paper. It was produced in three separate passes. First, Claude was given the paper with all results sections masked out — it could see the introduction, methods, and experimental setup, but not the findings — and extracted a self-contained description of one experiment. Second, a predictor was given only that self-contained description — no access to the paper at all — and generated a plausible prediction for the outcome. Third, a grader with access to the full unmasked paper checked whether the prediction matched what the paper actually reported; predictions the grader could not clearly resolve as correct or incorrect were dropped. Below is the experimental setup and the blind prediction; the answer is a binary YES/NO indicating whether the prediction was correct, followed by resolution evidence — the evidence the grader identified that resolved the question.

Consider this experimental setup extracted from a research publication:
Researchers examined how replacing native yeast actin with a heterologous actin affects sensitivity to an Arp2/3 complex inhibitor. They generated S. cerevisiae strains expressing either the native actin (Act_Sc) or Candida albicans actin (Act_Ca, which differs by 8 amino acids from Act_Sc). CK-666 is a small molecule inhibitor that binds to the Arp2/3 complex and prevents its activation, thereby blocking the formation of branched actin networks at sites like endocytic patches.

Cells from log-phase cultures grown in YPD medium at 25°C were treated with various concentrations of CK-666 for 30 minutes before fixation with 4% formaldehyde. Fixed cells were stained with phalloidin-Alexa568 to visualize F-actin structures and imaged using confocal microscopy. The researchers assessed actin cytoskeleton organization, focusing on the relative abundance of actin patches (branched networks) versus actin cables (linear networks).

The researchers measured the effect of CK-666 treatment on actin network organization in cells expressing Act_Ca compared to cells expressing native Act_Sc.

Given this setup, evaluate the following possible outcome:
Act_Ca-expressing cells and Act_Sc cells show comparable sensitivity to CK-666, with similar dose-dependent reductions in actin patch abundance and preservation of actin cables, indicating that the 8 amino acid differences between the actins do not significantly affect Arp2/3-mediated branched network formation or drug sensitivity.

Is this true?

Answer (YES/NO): NO